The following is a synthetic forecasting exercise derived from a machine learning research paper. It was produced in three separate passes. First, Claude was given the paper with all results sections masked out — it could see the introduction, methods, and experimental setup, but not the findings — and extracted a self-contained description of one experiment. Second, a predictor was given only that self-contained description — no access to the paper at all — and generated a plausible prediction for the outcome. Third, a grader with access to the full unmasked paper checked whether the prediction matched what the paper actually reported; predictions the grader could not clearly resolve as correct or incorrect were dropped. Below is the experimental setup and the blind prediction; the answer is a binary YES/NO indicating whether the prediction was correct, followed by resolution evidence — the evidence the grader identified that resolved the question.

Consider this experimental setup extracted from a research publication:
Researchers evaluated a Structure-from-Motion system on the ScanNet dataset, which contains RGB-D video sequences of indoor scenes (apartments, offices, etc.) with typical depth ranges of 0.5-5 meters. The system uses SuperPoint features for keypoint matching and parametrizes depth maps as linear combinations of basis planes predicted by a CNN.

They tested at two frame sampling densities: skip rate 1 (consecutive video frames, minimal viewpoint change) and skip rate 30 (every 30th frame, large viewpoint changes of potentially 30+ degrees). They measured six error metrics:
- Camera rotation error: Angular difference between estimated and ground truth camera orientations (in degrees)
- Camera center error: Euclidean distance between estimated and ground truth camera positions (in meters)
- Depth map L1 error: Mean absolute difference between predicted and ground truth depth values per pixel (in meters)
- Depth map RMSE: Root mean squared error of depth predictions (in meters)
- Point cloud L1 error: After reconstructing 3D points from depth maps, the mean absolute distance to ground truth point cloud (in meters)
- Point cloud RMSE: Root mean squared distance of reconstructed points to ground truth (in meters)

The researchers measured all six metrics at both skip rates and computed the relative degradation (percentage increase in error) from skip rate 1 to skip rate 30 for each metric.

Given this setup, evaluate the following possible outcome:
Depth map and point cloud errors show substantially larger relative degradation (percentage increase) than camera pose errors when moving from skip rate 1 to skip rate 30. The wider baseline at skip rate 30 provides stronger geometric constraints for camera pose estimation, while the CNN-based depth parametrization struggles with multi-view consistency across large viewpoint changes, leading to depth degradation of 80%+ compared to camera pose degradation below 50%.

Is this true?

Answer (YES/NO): NO